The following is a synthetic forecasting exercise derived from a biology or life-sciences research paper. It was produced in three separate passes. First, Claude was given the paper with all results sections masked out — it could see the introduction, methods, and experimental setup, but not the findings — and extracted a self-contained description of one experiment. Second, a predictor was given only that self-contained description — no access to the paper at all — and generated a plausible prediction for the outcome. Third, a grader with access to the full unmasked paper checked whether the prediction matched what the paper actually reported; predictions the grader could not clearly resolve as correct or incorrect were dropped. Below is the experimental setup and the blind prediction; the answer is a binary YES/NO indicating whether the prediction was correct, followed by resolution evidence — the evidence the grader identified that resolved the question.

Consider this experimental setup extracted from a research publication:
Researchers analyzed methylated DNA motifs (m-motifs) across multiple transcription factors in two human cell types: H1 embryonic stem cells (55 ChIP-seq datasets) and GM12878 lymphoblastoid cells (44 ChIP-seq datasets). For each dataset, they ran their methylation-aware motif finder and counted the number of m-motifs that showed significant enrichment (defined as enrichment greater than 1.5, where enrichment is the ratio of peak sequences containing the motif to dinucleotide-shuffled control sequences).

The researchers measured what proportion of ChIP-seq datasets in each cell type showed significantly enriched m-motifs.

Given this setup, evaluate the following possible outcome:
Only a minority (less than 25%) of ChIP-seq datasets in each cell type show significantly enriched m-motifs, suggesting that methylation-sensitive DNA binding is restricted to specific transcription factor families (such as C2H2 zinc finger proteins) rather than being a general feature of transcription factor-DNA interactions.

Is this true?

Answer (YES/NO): NO